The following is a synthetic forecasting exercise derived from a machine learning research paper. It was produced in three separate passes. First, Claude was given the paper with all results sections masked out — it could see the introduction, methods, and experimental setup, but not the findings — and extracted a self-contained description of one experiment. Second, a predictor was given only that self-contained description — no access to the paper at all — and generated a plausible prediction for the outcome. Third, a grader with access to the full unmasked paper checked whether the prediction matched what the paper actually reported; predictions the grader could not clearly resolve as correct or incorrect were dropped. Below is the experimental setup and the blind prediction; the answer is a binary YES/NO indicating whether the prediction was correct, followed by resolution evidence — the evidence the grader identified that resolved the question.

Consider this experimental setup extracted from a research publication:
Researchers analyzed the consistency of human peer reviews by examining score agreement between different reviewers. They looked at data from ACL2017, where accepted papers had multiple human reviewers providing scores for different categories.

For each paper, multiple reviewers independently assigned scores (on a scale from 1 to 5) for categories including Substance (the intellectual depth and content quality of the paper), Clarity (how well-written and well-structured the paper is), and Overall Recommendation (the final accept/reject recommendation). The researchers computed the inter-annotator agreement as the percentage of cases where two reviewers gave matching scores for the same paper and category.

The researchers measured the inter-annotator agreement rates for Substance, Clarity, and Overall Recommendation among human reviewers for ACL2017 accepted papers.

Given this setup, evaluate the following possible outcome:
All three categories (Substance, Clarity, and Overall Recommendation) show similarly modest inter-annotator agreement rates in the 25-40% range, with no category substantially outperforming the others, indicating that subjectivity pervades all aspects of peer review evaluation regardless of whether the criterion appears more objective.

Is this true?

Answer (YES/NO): NO